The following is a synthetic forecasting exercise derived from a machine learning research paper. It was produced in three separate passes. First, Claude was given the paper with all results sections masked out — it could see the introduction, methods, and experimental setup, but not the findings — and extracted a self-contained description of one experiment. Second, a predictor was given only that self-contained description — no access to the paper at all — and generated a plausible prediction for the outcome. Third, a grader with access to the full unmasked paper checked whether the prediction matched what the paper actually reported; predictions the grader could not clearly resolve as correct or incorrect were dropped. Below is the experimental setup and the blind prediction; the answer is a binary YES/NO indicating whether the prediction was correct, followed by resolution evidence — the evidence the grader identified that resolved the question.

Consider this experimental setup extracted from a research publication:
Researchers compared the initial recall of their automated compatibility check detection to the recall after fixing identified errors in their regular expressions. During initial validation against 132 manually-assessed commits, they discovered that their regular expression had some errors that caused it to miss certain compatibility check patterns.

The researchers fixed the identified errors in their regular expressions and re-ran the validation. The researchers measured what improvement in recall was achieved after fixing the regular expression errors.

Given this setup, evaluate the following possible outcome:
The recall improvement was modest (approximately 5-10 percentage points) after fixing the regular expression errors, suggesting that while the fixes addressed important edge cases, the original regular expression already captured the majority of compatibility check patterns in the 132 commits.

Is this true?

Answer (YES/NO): NO